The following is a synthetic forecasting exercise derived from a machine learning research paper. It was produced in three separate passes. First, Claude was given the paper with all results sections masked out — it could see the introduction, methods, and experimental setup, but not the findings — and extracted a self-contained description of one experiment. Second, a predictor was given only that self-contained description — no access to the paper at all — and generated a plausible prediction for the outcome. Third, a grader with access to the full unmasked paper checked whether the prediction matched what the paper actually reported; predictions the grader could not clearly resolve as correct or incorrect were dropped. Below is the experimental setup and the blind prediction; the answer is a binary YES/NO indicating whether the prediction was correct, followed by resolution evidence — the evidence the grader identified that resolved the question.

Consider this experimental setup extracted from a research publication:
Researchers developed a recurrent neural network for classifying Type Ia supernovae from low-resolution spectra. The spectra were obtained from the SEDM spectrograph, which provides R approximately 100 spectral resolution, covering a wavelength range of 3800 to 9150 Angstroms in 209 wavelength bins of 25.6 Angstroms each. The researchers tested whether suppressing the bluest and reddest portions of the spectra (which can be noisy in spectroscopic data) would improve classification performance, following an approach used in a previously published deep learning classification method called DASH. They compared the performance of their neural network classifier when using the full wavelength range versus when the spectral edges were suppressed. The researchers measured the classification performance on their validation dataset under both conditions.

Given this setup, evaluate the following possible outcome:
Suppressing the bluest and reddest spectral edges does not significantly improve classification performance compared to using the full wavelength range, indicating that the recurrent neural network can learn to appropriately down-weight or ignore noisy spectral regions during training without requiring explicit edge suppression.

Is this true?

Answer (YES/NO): YES